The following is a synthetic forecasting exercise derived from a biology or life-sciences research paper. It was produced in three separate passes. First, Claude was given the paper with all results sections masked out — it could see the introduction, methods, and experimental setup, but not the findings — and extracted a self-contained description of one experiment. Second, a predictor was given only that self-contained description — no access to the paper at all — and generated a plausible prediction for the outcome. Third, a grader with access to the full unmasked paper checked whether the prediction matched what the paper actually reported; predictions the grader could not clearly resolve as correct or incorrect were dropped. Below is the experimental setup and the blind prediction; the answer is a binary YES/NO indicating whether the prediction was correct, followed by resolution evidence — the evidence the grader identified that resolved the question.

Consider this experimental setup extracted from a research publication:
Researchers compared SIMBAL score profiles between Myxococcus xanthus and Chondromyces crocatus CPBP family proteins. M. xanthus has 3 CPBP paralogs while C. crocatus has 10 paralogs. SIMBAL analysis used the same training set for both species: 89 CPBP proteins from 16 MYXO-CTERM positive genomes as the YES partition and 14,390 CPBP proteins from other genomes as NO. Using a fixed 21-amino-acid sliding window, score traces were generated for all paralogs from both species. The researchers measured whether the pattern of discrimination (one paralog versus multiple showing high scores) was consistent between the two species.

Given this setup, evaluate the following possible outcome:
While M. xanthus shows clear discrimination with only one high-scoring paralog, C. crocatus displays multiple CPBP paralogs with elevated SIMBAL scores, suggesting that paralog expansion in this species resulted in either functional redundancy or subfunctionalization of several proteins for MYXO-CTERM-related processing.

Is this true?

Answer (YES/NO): NO